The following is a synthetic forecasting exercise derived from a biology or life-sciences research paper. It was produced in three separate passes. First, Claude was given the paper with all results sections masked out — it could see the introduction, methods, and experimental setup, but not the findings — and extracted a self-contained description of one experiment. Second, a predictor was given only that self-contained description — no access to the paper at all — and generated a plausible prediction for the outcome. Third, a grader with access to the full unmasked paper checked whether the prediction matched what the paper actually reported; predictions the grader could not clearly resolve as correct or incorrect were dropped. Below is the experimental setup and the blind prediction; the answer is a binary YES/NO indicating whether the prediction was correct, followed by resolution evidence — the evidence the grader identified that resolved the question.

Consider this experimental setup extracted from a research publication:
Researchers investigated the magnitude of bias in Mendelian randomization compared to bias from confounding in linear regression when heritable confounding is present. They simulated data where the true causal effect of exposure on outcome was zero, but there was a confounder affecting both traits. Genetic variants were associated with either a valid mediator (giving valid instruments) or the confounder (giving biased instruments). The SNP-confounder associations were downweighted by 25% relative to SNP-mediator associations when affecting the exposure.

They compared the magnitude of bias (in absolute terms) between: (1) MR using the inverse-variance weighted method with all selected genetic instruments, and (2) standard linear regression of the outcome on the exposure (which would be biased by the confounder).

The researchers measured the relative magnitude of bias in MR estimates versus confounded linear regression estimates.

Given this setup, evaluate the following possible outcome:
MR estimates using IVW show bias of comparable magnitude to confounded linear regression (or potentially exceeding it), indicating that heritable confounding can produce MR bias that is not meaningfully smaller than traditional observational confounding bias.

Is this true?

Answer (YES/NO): YES